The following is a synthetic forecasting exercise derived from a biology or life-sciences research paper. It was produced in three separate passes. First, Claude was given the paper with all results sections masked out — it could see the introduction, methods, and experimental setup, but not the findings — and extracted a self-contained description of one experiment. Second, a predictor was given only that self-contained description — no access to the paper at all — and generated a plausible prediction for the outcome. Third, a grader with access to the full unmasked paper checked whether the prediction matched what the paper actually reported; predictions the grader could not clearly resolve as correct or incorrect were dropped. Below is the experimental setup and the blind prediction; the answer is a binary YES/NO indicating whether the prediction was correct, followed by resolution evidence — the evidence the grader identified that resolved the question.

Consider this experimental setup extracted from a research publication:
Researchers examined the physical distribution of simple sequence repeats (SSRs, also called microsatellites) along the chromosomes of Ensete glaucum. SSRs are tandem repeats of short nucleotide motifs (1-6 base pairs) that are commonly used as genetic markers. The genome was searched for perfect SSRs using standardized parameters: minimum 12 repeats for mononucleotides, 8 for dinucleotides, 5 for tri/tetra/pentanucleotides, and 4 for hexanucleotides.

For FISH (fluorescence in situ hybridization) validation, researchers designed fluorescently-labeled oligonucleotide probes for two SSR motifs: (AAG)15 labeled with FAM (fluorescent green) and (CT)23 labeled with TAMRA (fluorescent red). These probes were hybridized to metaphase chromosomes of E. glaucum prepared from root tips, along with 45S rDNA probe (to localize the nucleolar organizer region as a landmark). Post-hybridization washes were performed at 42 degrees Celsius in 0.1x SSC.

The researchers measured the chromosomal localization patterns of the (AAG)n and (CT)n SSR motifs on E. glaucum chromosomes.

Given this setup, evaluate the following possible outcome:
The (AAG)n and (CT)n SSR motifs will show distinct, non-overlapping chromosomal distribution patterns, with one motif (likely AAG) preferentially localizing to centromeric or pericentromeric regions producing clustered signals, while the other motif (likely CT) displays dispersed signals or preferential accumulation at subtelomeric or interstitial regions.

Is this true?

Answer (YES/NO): NO